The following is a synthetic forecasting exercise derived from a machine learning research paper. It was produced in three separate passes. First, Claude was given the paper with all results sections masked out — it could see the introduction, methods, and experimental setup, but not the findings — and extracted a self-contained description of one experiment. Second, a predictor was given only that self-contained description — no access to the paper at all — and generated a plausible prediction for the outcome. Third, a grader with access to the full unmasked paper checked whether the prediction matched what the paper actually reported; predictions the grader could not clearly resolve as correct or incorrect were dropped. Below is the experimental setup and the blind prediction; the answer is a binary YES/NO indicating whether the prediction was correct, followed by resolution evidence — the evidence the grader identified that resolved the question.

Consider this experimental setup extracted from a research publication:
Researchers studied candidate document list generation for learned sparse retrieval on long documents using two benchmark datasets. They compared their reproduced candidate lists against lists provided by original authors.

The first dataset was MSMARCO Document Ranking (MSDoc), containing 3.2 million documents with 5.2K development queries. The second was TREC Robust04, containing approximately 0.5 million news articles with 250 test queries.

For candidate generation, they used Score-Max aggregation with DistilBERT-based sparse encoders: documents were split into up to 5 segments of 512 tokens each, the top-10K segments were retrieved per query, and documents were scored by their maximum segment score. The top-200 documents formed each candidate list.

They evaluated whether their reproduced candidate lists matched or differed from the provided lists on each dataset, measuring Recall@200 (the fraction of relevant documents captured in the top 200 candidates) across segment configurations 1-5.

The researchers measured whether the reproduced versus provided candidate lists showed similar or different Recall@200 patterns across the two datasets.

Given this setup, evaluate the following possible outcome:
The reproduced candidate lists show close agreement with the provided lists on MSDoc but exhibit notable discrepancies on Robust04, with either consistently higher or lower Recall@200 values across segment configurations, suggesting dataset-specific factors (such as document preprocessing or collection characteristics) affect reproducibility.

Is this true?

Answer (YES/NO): NO